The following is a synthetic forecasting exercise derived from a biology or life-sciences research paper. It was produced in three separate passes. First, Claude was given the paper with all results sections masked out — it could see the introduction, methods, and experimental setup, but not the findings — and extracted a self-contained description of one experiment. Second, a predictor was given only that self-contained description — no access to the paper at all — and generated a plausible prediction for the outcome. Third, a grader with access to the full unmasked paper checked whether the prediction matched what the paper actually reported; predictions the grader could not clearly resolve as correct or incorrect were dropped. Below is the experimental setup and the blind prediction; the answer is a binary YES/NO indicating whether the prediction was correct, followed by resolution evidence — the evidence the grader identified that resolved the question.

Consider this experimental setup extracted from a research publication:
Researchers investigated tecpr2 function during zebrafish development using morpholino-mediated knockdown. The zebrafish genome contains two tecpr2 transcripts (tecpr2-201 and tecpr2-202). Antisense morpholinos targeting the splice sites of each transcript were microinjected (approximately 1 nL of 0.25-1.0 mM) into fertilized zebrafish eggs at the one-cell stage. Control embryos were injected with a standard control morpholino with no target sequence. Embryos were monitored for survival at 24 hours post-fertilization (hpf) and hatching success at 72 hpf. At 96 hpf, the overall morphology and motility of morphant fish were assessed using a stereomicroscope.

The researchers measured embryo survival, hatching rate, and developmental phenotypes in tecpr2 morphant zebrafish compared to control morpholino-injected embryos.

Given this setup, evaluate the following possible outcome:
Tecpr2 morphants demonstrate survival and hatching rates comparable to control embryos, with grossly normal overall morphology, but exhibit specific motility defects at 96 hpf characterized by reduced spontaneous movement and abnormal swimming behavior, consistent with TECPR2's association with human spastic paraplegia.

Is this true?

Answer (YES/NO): NO